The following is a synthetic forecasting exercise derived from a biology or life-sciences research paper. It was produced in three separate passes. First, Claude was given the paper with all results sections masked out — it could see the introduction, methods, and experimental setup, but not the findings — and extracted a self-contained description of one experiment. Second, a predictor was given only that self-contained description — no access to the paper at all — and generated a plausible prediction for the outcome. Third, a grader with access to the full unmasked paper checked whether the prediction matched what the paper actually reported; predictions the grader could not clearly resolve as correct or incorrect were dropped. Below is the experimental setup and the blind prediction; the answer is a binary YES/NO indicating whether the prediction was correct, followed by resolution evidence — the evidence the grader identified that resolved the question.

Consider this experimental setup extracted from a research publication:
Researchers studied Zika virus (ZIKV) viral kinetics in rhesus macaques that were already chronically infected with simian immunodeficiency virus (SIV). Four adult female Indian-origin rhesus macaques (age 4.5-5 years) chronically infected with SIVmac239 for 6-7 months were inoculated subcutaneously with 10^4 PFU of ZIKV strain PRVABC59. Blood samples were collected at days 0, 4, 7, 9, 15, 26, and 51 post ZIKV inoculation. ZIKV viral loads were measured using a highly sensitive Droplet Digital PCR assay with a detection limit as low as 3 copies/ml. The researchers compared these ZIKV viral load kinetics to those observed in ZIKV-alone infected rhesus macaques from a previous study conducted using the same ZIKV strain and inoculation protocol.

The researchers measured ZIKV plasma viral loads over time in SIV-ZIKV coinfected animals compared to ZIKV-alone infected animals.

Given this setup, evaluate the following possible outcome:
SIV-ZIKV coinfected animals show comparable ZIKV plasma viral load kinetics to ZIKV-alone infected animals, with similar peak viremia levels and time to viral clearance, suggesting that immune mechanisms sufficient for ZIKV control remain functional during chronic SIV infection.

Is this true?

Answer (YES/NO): YES